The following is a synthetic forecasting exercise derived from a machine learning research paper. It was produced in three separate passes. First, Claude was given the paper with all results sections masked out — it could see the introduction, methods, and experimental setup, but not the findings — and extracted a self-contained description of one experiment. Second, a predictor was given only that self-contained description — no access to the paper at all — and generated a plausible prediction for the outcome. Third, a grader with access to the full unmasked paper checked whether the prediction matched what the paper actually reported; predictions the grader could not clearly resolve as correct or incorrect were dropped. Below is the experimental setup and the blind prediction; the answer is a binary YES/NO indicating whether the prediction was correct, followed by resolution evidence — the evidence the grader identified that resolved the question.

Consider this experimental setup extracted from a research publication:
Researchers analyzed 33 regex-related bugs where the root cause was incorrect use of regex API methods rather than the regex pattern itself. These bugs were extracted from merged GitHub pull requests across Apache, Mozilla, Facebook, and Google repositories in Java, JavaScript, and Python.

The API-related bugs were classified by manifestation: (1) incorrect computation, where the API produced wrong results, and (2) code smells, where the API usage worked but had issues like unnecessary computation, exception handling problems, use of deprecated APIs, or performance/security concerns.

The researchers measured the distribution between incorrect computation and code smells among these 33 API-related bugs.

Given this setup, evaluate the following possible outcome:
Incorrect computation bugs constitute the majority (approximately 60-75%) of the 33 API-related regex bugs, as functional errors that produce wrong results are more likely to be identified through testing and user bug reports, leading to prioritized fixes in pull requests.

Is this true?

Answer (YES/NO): NO